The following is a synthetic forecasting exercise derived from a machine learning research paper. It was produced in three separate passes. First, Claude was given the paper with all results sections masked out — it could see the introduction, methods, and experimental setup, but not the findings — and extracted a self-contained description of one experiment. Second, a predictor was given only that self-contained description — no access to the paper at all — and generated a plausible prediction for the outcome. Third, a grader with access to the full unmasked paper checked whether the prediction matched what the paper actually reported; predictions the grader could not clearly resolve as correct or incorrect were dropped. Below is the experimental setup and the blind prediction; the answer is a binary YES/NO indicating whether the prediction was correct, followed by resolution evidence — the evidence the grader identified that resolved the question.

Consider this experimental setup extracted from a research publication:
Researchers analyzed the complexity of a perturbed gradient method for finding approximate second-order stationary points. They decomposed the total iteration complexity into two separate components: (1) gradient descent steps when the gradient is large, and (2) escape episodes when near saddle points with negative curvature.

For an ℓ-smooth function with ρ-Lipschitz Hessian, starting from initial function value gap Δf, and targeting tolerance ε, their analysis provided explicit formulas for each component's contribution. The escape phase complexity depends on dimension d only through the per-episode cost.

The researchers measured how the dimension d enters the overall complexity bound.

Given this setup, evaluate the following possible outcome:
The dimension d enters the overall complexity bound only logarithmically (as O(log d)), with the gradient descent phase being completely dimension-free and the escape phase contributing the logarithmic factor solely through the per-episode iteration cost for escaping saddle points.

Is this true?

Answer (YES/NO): YES